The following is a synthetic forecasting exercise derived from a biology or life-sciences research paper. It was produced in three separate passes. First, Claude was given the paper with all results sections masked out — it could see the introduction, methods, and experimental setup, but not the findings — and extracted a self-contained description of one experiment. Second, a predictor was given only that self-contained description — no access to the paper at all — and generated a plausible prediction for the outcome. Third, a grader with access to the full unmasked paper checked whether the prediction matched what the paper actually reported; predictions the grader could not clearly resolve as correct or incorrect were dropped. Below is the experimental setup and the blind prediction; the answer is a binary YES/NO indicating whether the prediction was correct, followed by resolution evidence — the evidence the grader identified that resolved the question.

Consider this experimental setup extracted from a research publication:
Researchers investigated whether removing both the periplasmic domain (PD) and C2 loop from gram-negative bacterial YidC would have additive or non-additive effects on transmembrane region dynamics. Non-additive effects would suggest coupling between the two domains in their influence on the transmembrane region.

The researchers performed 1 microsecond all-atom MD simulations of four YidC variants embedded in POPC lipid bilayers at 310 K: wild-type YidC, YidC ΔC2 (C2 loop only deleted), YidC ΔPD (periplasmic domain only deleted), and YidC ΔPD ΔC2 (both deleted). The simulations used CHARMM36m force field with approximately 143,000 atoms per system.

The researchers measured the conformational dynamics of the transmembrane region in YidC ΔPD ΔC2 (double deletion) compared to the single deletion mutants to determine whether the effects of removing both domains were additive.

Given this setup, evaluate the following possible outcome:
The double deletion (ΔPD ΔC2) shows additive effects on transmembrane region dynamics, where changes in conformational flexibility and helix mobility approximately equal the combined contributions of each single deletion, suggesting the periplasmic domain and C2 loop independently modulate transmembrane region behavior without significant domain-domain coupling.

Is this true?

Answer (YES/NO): NO